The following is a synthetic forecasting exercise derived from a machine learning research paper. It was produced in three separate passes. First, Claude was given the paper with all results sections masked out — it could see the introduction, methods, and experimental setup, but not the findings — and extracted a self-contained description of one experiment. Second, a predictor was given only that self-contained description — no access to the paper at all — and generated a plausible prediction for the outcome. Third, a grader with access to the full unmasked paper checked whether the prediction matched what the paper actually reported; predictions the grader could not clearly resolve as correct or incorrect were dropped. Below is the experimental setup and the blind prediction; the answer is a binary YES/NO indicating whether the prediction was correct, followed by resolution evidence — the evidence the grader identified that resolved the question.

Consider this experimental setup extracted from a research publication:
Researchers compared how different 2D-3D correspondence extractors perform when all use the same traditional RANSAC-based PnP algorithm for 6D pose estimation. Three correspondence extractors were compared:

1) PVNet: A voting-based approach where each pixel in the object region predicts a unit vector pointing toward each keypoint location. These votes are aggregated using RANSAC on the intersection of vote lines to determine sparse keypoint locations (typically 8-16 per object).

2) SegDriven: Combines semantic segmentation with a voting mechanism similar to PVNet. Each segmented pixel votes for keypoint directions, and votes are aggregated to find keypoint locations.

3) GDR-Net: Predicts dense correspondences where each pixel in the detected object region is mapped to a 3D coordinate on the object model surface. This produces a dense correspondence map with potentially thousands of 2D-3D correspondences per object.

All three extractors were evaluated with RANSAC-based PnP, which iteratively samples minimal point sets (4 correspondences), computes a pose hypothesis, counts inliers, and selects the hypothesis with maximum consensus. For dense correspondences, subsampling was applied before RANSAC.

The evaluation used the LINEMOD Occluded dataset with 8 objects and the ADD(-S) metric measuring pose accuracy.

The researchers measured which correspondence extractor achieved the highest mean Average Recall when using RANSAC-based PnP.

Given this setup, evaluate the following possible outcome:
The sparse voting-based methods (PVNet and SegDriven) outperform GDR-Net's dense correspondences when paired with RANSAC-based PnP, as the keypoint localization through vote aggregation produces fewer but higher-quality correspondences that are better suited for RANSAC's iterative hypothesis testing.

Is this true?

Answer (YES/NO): NO